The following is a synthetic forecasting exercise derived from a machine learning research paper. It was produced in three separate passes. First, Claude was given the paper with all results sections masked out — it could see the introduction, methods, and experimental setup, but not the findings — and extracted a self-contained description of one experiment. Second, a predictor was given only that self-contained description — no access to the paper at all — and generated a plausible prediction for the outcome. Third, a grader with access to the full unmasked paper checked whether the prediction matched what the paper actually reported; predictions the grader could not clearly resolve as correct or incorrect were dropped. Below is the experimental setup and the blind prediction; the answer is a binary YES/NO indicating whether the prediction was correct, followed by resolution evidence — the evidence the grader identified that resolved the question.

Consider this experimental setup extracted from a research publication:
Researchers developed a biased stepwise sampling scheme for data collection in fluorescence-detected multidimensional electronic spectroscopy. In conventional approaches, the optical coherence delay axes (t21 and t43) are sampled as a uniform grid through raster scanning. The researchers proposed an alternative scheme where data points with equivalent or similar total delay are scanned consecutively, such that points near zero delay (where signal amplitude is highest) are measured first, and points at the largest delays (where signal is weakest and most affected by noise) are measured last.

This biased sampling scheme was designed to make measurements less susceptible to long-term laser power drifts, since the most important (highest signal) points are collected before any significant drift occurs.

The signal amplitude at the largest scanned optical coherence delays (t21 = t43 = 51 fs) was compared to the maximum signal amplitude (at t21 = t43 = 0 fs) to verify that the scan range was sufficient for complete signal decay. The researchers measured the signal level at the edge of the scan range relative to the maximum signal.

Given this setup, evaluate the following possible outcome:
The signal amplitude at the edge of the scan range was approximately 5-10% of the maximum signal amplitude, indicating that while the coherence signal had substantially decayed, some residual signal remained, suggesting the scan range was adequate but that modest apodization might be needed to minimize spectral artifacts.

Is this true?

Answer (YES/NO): NO